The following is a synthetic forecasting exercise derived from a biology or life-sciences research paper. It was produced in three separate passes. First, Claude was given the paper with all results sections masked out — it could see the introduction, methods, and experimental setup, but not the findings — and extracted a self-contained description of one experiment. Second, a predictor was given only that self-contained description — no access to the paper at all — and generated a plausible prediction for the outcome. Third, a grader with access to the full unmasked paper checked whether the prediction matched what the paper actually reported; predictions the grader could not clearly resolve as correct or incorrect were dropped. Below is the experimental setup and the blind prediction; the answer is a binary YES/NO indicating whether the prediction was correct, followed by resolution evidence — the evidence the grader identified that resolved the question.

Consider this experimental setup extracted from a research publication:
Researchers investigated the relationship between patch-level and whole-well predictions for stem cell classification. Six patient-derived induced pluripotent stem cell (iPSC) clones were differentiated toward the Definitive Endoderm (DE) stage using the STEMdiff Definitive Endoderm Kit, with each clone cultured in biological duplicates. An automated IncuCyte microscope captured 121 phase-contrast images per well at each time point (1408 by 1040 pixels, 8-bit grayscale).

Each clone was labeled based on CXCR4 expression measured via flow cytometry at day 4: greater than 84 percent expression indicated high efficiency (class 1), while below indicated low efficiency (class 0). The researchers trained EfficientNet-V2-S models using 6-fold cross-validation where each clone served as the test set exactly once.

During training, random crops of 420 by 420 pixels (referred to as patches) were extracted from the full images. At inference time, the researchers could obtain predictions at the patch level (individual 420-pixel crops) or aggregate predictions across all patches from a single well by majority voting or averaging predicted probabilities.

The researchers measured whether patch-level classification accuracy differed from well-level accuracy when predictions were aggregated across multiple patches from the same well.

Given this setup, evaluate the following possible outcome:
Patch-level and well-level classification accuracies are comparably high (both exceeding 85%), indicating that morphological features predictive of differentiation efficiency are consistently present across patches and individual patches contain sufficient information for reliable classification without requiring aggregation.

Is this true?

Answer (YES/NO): NO